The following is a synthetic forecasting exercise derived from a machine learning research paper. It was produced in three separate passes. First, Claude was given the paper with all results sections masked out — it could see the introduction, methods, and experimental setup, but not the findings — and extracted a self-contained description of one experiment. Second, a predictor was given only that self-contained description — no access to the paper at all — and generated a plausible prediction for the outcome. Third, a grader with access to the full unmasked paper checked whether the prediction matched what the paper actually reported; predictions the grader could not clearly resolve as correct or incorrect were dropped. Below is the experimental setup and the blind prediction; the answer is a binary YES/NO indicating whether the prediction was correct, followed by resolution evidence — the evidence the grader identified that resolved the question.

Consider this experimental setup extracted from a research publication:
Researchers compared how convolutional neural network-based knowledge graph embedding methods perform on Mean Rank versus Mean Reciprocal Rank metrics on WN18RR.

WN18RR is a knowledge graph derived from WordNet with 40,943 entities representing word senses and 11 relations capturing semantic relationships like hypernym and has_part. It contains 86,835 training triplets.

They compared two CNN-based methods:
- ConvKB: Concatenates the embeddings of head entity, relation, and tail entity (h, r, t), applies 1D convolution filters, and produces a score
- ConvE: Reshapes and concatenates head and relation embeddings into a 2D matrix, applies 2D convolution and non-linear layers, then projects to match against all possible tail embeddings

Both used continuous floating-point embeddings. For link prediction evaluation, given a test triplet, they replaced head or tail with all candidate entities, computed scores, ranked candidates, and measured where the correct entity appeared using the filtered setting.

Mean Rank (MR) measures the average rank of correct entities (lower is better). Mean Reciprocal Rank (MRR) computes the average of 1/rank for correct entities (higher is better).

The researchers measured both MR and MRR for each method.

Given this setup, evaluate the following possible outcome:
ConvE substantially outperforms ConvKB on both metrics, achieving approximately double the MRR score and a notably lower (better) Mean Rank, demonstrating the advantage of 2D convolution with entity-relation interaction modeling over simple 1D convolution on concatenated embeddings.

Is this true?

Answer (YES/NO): NO